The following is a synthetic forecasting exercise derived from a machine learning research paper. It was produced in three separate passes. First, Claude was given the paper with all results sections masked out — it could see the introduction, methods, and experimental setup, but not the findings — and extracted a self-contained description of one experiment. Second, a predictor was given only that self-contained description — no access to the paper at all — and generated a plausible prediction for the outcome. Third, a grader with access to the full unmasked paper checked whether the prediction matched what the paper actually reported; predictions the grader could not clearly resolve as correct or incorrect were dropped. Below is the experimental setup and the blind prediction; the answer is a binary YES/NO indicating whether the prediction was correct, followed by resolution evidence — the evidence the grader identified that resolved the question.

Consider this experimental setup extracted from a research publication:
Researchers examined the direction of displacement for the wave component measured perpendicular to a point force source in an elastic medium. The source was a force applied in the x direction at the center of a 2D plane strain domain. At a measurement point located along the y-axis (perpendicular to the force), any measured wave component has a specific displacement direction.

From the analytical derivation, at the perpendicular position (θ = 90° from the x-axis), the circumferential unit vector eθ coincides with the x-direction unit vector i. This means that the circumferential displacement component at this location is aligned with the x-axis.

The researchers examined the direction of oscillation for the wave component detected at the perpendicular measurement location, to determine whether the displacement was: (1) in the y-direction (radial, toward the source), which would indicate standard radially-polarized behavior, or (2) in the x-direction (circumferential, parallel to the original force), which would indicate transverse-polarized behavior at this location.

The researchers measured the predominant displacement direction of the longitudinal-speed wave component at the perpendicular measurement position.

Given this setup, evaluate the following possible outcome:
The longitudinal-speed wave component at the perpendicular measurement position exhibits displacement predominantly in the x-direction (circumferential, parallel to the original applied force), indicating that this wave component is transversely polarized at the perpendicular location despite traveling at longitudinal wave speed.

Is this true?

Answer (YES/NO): YES